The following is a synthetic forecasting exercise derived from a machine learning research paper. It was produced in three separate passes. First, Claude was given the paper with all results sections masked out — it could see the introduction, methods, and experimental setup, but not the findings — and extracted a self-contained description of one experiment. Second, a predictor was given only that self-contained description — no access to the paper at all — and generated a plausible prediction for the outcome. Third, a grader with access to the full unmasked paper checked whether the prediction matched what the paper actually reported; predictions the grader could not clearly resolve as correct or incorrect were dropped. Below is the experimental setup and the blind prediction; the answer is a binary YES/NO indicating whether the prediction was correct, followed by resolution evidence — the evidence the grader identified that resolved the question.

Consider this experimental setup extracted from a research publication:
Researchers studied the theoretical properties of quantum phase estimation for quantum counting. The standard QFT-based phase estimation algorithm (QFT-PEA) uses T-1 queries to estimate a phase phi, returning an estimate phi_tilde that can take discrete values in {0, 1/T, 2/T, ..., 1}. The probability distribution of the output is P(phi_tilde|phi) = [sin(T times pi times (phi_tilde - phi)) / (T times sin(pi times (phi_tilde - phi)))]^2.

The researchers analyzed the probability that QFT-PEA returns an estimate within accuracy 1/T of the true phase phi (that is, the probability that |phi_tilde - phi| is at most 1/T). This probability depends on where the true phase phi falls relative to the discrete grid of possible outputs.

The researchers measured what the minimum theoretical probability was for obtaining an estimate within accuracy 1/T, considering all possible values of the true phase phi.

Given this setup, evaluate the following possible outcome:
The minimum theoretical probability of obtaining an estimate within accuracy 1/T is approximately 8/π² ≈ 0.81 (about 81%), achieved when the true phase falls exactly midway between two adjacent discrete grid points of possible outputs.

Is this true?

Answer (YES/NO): YES